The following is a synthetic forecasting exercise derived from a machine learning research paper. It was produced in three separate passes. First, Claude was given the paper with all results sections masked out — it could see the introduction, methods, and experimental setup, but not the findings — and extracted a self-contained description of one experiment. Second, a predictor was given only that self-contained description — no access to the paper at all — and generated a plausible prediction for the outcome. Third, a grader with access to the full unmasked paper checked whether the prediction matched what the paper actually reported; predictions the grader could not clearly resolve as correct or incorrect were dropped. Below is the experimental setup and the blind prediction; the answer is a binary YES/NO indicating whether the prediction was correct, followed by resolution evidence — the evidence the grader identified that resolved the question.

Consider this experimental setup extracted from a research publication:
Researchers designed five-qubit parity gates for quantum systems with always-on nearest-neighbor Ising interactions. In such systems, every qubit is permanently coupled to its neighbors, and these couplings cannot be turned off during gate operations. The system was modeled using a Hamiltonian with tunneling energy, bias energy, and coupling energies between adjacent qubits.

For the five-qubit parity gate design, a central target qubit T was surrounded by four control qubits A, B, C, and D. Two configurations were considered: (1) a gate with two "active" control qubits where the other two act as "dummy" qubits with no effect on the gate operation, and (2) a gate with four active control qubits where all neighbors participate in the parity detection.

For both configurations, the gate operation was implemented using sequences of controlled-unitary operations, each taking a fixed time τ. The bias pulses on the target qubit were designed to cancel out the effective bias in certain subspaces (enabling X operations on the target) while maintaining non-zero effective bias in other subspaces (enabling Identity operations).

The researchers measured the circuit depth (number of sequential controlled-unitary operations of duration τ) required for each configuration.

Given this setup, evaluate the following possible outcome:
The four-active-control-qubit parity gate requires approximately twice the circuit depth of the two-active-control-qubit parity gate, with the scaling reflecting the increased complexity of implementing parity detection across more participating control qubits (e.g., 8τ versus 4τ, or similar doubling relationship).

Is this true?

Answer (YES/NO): NO